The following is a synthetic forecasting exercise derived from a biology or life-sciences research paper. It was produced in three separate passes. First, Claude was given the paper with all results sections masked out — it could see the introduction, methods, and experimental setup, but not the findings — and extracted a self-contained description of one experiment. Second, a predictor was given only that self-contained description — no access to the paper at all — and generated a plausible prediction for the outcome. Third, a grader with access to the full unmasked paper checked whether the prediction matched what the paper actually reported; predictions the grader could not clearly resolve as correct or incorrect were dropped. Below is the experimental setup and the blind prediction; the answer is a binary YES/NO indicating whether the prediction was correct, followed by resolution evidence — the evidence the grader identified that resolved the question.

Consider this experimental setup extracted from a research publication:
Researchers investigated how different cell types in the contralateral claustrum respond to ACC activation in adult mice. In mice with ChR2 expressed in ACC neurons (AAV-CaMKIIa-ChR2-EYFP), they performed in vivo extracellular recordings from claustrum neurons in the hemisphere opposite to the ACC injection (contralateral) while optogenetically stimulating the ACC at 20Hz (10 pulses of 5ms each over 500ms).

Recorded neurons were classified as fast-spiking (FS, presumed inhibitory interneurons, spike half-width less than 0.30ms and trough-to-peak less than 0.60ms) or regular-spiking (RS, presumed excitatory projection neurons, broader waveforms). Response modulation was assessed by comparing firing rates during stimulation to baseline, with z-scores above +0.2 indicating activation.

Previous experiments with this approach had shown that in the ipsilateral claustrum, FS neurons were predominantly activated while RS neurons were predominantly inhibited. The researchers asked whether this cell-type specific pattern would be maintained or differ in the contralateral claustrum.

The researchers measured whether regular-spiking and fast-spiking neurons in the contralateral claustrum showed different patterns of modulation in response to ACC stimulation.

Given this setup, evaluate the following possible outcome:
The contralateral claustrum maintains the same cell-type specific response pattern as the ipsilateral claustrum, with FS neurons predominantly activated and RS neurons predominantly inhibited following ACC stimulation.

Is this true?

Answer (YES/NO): NO